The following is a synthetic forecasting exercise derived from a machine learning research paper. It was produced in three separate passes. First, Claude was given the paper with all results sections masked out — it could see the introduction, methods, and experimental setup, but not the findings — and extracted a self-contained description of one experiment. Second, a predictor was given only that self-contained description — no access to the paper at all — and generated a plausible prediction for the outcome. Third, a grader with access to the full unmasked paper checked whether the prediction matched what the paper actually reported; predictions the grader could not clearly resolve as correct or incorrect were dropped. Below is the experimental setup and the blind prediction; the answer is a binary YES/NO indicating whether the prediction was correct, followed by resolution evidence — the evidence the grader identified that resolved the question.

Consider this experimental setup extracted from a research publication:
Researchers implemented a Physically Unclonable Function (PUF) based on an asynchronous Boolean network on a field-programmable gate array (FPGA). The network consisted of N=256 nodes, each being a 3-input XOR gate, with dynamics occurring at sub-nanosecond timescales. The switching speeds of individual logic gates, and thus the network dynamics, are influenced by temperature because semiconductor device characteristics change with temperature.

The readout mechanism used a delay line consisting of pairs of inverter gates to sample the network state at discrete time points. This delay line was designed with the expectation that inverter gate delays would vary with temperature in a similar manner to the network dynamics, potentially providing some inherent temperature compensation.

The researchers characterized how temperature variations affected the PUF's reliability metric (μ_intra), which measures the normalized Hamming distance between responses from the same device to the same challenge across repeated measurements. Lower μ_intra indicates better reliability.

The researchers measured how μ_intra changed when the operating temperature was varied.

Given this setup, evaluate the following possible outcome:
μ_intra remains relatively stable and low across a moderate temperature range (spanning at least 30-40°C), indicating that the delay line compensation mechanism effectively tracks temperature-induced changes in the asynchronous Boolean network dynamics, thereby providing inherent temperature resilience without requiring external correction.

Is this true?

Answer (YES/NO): NO